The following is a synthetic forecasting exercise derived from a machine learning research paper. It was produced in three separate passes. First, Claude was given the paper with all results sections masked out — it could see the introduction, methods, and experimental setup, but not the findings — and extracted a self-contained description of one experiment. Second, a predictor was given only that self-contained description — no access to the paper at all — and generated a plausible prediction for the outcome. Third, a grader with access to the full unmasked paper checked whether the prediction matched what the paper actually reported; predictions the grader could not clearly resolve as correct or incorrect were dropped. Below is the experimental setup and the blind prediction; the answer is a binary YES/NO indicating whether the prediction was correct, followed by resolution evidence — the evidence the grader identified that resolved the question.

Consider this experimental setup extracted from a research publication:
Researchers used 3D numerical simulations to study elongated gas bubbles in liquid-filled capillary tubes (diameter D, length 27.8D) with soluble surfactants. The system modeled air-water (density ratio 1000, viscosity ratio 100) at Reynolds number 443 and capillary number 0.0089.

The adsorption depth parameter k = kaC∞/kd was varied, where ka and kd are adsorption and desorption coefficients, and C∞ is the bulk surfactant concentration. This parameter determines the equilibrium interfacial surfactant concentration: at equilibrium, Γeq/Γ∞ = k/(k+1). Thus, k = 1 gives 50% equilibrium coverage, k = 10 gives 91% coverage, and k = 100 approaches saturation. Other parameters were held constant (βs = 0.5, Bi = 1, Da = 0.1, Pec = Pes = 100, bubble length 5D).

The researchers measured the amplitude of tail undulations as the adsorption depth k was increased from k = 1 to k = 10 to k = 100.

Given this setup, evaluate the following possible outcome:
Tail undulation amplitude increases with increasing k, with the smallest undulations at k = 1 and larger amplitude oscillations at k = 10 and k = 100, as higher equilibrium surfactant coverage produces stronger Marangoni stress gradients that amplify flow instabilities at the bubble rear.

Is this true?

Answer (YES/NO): NO